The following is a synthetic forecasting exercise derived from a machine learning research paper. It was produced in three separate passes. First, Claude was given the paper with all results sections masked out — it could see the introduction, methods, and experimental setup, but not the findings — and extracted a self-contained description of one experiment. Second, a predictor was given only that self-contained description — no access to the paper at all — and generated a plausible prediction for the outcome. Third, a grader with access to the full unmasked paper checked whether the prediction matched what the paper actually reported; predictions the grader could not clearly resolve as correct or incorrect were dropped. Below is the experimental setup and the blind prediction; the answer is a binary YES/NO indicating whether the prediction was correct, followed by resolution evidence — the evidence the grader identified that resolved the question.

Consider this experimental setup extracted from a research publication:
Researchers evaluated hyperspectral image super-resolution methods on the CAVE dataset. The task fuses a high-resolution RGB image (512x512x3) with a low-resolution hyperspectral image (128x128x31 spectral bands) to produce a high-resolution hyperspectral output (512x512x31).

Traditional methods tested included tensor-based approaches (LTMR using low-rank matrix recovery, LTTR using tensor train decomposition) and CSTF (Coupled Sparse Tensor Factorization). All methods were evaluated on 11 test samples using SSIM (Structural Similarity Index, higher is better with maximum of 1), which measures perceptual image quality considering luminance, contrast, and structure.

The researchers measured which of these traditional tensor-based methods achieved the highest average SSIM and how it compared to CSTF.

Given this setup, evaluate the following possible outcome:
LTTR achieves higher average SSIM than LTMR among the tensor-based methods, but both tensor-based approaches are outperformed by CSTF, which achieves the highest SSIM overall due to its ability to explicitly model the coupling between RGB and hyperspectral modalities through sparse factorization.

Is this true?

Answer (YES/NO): NO